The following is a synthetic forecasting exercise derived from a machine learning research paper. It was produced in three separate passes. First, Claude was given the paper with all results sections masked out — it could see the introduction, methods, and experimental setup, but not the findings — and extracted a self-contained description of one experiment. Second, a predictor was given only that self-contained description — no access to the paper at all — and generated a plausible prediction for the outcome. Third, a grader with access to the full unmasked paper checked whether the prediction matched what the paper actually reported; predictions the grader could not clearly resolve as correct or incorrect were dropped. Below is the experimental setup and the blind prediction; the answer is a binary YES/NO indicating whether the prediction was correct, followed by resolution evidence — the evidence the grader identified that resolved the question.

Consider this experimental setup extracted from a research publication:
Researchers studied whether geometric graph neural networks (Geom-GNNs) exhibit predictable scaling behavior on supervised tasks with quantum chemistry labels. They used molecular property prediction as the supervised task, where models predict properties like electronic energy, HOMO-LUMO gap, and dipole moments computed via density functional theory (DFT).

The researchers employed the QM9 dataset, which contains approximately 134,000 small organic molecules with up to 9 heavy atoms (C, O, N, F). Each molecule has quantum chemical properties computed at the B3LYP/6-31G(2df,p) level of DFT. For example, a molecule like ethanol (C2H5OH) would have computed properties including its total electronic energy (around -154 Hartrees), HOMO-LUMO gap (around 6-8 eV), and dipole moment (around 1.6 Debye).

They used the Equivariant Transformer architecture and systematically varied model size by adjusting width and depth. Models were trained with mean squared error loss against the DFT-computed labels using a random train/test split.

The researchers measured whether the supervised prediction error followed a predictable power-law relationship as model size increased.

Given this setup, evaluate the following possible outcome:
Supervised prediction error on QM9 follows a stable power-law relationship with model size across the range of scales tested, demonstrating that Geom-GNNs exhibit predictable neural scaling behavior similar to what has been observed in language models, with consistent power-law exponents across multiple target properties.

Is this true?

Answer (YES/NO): NO